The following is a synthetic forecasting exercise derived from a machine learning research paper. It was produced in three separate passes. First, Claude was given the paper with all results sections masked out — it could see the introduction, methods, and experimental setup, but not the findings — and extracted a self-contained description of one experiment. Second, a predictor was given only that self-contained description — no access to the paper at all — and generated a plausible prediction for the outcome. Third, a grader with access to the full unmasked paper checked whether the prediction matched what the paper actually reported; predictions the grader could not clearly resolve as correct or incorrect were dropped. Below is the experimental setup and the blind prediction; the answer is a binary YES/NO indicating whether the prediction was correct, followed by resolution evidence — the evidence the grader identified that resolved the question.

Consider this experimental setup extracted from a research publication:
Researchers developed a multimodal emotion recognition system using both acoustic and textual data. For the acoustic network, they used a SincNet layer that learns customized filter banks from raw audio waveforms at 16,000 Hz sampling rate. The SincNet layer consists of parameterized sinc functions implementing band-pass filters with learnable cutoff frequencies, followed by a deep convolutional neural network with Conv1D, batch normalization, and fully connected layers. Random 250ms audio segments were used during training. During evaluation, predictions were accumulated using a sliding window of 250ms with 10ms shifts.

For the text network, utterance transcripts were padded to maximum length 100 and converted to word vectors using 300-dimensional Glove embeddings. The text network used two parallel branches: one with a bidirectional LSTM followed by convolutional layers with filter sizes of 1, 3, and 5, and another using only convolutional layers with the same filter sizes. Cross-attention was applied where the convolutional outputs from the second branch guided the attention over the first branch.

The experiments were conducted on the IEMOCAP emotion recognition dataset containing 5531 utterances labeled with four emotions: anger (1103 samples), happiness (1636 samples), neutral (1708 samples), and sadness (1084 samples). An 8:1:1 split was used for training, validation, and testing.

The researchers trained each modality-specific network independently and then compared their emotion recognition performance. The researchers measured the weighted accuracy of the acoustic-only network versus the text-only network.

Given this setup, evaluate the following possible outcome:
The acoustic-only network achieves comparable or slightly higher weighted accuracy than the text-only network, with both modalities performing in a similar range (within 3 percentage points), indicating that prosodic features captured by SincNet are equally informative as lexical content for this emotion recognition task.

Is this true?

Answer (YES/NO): YES